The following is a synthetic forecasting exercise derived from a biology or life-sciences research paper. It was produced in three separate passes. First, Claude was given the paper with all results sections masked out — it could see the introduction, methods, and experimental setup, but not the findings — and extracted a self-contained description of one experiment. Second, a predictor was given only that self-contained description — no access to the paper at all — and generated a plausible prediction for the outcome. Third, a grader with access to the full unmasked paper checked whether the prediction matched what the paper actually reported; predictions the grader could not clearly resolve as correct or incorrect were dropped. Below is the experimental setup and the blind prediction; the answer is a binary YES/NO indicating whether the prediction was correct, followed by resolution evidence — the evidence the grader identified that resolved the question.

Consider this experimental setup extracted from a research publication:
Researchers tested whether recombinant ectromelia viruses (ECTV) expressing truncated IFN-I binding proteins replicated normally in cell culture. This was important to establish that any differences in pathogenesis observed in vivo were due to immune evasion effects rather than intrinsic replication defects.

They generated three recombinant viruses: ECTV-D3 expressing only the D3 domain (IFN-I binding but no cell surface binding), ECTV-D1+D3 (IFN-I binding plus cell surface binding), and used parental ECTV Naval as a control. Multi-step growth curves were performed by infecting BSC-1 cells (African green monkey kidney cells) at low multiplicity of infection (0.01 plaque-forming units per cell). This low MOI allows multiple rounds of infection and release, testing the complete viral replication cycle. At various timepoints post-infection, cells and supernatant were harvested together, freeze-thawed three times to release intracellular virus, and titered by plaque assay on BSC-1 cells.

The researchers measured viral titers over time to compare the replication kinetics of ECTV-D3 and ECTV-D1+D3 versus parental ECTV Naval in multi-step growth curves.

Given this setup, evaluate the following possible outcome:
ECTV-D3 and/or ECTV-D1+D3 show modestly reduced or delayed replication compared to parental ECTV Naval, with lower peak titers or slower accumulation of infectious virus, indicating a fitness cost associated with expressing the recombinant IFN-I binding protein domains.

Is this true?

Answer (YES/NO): NO